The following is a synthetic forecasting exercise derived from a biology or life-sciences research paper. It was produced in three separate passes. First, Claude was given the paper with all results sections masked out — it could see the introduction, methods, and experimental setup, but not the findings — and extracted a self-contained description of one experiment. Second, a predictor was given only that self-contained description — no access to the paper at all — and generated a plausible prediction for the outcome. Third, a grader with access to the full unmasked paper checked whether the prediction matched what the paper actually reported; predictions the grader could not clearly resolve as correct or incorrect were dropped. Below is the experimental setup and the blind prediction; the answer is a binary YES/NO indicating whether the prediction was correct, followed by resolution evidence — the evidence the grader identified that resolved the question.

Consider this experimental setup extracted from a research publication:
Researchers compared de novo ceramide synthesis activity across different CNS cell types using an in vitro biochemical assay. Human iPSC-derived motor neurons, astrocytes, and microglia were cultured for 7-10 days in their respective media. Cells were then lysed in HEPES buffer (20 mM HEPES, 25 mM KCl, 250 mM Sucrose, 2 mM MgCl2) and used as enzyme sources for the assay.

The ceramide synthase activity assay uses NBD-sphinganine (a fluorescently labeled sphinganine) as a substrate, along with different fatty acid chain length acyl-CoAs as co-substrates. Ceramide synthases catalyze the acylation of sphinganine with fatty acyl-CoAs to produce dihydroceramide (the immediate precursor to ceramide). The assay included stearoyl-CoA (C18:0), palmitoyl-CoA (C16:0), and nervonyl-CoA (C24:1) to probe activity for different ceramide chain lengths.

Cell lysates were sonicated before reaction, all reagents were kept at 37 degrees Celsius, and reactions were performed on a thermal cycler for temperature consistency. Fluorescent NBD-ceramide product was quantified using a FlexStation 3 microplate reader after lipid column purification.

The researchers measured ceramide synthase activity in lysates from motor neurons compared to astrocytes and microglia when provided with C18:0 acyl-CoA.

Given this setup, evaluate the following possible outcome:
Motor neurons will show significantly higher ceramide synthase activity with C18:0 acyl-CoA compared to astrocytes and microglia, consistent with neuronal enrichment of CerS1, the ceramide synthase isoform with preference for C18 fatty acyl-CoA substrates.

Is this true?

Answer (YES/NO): NO